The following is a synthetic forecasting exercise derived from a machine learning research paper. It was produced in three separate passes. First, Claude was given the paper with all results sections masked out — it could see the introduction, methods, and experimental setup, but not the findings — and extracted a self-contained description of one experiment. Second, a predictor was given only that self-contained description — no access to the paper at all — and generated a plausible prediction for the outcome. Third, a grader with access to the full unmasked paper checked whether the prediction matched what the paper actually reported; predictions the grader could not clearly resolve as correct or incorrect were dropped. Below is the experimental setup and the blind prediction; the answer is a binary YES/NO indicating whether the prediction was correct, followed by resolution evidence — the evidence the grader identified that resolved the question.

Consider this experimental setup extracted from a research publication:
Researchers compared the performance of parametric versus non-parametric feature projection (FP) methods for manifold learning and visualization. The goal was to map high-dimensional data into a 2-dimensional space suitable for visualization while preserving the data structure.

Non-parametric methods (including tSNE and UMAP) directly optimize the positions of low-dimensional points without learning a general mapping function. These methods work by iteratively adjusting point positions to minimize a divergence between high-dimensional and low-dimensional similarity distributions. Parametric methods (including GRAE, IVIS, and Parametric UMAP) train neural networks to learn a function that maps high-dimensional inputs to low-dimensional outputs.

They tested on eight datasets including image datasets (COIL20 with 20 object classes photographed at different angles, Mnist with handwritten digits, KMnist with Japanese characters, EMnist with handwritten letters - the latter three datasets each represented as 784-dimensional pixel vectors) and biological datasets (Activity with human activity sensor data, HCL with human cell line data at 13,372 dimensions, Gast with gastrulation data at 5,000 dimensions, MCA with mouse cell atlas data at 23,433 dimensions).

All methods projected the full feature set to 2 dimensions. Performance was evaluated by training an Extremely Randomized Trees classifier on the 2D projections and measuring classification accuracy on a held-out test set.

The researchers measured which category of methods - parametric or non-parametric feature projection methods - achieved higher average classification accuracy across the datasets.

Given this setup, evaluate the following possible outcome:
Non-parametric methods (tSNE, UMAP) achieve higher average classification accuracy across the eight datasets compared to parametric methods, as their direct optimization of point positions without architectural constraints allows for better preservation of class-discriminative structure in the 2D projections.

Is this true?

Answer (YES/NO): YES